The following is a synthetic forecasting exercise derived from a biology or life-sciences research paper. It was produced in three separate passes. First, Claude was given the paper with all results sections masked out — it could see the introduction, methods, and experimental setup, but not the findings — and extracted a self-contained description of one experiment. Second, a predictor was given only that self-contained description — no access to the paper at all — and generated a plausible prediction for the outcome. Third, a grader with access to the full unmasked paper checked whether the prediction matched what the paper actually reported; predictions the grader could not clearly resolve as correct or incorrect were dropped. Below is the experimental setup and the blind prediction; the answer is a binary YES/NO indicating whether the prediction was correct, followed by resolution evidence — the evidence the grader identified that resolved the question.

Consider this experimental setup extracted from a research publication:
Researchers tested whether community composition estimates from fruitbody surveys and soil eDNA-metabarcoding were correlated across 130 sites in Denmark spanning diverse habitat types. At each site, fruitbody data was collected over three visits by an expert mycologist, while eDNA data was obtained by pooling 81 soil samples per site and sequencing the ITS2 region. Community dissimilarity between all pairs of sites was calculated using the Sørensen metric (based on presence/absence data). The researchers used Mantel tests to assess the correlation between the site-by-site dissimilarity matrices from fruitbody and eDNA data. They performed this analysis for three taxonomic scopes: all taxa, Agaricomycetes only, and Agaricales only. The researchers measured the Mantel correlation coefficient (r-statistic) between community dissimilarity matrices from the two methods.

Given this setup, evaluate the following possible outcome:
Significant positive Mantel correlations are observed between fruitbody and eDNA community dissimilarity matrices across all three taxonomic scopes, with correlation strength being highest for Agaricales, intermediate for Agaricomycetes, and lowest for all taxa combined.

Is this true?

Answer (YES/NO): NO